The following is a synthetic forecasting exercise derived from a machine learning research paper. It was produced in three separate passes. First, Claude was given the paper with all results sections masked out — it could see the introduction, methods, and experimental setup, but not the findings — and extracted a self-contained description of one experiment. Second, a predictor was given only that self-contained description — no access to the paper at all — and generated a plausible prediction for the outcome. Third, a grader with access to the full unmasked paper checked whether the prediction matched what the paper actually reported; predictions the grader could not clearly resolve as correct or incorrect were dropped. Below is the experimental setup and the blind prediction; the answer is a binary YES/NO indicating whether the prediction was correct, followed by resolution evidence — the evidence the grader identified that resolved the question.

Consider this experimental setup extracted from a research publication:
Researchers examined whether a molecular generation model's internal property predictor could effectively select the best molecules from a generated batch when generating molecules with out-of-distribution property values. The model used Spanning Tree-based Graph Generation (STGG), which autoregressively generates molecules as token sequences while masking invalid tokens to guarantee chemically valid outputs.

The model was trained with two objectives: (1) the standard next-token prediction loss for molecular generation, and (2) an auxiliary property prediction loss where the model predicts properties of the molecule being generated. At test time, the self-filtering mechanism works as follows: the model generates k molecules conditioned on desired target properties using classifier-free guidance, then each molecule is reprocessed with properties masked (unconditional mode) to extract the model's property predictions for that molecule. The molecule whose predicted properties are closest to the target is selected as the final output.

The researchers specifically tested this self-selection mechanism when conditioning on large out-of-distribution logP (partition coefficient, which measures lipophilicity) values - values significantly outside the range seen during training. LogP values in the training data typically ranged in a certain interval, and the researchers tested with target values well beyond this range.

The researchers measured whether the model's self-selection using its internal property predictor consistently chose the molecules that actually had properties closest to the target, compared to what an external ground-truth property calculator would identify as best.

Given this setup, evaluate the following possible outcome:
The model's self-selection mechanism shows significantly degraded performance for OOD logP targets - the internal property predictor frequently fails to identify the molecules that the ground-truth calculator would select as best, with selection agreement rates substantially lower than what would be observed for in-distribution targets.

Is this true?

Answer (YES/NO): YES